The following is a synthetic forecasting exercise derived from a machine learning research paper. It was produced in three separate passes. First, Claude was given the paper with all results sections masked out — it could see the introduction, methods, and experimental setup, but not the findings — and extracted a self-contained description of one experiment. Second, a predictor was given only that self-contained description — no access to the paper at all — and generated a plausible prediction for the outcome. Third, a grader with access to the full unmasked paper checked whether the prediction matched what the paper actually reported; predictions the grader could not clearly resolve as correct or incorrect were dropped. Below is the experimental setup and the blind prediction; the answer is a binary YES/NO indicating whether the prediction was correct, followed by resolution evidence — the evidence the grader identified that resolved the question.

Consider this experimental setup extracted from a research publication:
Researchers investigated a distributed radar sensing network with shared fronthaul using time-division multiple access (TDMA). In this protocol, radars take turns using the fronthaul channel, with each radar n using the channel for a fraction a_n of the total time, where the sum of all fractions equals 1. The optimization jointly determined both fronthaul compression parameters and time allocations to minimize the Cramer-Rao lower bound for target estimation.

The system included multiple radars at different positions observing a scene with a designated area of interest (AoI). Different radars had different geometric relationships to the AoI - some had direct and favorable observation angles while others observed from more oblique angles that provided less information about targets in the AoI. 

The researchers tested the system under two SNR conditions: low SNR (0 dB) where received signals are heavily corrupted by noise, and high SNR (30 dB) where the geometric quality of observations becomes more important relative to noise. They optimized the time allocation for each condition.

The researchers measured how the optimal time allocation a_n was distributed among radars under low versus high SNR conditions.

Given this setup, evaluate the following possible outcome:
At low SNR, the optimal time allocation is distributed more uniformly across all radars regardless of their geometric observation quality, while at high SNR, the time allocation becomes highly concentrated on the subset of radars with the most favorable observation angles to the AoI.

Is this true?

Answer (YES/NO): NO